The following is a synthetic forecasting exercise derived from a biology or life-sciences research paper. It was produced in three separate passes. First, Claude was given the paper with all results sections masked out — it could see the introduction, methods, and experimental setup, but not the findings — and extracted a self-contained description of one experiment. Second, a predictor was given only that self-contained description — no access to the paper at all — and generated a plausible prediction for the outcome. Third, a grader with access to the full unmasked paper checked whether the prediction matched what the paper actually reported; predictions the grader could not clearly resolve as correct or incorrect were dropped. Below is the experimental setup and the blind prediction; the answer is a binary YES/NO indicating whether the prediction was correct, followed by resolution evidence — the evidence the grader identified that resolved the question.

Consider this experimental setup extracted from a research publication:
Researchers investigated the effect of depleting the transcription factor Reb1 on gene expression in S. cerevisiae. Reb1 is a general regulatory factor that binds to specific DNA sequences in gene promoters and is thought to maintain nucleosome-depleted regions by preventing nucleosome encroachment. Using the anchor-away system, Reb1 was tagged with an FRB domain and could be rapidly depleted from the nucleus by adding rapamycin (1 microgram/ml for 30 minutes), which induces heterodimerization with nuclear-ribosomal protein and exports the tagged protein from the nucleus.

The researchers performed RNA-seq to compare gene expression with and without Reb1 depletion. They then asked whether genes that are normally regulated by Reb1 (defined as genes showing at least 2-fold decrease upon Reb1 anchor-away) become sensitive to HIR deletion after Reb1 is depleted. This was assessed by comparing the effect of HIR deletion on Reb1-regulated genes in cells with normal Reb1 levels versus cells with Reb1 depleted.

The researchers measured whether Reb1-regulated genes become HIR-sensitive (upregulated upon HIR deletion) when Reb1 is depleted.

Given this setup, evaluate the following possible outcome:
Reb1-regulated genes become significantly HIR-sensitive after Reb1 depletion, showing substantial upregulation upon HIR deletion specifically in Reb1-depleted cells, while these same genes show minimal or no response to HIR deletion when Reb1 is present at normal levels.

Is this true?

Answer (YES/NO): NO